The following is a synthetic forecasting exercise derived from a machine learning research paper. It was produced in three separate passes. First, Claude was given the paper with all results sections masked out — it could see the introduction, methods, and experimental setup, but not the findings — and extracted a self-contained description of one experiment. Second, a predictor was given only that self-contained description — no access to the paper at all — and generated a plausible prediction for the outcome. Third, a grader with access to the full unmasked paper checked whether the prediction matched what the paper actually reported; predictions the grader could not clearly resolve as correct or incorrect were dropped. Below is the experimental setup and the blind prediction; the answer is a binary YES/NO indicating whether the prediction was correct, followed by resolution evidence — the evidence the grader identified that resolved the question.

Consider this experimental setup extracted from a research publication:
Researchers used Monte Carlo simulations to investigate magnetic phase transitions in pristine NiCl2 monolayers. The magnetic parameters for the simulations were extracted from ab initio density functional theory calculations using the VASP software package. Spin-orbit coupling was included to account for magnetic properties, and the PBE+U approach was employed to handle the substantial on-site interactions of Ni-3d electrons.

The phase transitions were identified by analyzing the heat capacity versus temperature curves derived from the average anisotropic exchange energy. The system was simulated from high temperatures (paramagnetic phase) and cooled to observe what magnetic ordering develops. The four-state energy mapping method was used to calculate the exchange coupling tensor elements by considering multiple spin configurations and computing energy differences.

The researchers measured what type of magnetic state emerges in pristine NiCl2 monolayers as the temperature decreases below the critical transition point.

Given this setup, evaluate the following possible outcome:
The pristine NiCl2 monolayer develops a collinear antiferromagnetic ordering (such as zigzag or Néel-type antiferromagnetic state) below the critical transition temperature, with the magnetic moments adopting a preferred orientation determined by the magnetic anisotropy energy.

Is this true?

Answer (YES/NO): NO